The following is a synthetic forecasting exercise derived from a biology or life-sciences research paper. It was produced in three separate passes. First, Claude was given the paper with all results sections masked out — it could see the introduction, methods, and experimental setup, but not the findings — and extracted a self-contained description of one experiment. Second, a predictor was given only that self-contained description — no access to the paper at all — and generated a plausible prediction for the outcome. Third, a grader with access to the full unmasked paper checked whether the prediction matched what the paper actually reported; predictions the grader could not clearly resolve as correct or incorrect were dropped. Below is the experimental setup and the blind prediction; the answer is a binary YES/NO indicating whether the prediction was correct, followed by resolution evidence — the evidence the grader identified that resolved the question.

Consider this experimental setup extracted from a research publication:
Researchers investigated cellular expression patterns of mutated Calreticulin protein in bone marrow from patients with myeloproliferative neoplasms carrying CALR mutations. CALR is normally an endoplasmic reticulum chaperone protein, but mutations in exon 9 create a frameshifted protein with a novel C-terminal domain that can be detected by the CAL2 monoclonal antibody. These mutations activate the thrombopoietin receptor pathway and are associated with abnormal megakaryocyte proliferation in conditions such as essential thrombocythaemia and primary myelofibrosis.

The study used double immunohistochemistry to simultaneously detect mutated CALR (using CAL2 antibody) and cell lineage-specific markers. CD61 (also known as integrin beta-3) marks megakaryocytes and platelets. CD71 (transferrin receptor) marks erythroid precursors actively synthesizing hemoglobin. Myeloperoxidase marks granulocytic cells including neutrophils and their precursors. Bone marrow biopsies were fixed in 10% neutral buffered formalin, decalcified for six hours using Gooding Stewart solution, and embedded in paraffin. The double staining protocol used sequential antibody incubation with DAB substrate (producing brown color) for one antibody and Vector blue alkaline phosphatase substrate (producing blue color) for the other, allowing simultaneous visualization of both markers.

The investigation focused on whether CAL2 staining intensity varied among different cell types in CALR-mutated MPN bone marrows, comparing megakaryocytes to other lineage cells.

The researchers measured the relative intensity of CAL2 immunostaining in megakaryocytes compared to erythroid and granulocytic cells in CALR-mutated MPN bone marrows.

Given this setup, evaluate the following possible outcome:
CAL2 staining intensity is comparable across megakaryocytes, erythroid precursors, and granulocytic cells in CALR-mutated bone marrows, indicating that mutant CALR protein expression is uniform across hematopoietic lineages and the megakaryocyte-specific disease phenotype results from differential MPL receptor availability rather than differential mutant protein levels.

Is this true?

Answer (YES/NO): NO